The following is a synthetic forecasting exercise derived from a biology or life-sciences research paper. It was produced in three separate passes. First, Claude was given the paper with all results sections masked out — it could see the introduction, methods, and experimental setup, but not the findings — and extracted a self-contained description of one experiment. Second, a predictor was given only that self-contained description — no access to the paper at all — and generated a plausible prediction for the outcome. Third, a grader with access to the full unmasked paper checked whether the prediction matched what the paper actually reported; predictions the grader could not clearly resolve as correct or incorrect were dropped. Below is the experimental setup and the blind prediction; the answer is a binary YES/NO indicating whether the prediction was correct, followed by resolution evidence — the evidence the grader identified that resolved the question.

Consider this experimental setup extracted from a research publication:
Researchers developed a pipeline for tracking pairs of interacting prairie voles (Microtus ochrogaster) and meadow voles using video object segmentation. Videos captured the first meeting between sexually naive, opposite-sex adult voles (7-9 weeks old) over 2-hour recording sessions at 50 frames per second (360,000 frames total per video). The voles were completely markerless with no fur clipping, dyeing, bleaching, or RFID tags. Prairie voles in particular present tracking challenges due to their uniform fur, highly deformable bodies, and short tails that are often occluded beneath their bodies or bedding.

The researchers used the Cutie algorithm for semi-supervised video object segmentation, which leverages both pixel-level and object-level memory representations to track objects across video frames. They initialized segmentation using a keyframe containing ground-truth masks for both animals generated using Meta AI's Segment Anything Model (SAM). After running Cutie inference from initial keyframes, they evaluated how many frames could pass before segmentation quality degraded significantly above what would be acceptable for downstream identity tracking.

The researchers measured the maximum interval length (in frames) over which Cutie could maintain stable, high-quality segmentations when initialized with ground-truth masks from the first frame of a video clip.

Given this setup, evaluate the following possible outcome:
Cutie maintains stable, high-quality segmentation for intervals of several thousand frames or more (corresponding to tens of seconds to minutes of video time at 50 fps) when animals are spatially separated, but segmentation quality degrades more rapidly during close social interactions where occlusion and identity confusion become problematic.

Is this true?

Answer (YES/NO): NO